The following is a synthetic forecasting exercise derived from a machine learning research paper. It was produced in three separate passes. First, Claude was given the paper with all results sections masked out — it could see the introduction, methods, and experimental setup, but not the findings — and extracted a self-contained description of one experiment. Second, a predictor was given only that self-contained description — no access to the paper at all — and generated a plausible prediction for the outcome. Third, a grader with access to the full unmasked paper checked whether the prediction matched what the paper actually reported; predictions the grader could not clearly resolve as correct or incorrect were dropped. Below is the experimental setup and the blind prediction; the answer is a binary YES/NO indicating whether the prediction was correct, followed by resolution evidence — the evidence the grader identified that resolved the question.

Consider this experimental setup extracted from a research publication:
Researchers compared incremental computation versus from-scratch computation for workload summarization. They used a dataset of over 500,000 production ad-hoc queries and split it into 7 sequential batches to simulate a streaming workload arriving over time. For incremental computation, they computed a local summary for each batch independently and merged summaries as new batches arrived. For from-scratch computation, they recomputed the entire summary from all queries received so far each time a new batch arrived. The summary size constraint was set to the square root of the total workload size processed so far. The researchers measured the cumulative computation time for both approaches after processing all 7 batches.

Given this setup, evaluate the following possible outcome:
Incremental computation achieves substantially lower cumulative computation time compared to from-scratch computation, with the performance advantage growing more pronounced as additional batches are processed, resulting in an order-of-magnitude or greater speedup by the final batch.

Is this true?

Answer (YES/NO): NO